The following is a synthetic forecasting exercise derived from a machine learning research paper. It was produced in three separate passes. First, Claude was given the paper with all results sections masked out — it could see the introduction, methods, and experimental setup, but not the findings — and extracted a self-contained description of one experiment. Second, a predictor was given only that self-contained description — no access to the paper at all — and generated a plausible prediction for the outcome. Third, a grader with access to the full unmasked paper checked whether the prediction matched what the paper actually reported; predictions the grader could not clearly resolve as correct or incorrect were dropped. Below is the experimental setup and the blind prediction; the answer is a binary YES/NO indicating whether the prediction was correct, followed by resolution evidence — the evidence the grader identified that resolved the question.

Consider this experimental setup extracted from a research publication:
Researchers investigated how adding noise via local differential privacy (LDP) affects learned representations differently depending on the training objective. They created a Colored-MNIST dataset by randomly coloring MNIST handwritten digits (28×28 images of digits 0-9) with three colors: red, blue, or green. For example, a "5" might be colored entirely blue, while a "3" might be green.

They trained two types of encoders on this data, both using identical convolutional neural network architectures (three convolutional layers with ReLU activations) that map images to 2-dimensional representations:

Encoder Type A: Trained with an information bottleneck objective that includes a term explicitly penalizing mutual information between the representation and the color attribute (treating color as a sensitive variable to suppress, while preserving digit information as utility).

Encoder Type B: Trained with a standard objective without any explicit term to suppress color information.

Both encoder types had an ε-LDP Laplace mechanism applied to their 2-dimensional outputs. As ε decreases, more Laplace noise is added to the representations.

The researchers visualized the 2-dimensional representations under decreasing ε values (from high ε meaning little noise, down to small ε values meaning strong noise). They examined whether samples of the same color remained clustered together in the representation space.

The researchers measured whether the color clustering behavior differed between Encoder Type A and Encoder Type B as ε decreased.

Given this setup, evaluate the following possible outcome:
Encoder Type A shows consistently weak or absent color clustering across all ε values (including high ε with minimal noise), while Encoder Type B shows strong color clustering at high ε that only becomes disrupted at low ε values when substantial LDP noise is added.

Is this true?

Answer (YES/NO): NO